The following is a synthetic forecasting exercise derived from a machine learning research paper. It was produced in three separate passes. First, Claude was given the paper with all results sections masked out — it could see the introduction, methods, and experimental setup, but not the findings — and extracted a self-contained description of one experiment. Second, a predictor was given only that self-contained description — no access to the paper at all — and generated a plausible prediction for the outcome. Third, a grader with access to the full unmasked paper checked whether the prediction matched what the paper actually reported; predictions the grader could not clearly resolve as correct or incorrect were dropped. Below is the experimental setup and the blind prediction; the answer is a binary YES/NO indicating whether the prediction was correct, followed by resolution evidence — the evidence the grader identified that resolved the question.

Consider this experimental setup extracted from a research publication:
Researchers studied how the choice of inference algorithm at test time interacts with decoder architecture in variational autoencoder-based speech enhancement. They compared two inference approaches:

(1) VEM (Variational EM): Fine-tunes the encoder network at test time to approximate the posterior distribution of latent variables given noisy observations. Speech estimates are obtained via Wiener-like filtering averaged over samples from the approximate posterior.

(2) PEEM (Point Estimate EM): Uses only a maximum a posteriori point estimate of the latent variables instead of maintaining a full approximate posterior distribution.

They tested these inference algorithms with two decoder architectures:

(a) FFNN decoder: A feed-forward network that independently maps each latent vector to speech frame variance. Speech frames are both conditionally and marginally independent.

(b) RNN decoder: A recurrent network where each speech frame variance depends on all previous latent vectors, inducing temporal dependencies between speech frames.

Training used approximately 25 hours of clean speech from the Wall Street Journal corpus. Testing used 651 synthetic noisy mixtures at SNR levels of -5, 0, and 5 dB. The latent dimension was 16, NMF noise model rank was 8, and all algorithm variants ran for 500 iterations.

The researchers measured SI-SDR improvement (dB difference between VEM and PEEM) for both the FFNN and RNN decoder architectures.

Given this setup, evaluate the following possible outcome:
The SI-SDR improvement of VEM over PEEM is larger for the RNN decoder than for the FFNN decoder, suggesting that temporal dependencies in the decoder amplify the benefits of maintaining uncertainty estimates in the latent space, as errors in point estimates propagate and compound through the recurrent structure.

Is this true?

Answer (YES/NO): YES